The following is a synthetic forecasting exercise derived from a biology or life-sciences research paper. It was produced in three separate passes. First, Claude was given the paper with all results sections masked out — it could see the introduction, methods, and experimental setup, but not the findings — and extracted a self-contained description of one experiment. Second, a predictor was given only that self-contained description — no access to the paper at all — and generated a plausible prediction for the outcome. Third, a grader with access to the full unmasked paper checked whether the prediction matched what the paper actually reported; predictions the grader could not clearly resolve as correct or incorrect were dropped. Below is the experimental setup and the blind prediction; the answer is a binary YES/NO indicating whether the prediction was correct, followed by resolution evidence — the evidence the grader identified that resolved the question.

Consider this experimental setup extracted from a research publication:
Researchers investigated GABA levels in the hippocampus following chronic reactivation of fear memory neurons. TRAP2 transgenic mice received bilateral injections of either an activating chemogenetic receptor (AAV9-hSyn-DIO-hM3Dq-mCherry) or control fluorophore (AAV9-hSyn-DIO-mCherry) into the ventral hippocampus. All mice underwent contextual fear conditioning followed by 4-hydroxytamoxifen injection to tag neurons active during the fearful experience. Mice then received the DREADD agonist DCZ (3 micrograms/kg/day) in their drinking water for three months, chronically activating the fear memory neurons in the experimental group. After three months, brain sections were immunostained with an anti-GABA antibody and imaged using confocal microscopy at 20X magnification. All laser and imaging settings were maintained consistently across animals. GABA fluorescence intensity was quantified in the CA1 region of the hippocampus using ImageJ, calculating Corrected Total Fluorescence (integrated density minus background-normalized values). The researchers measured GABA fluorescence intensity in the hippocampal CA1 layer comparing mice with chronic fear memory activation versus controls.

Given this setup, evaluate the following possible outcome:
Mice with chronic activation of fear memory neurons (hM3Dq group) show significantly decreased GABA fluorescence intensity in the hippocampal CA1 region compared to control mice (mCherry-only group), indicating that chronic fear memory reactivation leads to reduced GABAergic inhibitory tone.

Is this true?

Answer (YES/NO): YES